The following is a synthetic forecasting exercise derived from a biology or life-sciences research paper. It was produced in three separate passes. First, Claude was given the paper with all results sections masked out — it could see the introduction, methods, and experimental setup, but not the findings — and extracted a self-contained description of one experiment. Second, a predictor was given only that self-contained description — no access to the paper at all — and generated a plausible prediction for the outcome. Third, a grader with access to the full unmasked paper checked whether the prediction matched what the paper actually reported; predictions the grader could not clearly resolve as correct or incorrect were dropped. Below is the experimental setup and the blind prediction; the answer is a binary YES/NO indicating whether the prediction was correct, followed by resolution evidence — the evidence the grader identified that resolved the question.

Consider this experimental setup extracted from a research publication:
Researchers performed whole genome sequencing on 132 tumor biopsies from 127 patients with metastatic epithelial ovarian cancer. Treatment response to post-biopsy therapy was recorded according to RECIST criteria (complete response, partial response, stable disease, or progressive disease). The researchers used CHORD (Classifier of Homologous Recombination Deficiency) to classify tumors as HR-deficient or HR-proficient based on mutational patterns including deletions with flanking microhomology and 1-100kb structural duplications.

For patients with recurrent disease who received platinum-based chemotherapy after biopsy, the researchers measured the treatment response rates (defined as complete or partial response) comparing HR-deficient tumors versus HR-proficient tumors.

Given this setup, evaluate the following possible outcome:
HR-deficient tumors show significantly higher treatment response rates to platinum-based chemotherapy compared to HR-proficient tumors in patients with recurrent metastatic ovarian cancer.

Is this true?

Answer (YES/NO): NO